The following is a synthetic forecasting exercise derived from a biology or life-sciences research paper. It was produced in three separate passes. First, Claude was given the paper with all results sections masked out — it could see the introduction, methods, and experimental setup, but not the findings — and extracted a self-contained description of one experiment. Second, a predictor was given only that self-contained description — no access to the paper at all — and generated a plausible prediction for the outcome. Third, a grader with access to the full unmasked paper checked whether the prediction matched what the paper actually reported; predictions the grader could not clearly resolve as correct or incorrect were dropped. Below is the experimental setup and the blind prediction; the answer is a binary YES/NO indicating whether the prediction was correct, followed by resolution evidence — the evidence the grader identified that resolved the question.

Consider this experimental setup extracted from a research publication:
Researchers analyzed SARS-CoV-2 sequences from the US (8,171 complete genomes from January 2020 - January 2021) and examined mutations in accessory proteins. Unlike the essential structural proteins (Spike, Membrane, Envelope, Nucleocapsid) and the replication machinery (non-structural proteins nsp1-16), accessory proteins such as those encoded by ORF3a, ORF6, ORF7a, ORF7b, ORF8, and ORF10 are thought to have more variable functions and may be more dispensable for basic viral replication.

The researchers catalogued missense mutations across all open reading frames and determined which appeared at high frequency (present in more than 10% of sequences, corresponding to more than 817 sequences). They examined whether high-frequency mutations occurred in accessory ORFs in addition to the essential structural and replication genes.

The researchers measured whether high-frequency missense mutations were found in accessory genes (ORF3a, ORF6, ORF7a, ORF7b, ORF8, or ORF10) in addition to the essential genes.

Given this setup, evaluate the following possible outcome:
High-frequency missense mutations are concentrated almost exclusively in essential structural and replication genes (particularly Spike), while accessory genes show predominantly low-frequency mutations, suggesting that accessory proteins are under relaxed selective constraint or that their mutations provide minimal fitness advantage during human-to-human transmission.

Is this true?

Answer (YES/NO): NO